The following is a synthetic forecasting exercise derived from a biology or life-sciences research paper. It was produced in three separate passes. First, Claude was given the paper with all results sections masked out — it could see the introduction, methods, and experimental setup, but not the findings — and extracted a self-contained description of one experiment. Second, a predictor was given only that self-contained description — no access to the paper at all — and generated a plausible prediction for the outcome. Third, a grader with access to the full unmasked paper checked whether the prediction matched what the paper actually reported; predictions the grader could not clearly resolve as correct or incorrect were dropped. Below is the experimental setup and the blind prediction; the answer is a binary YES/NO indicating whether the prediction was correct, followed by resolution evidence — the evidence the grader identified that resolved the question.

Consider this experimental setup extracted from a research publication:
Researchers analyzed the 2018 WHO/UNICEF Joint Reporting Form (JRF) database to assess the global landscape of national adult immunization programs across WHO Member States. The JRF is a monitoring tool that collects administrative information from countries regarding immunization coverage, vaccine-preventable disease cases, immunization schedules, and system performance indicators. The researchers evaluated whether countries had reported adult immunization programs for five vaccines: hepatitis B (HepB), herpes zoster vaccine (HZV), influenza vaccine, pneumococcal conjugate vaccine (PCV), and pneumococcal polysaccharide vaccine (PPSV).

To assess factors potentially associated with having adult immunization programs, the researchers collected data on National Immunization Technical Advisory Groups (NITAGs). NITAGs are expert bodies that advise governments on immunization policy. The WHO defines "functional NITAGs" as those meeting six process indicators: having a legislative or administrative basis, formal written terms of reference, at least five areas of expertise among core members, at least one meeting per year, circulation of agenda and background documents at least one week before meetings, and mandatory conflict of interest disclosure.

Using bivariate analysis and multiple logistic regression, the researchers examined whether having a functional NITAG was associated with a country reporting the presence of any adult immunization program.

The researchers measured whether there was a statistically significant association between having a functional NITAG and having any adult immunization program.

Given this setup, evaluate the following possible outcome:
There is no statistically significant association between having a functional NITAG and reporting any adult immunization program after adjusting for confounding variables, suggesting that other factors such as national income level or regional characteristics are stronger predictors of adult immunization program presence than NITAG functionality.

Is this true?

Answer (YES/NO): NO